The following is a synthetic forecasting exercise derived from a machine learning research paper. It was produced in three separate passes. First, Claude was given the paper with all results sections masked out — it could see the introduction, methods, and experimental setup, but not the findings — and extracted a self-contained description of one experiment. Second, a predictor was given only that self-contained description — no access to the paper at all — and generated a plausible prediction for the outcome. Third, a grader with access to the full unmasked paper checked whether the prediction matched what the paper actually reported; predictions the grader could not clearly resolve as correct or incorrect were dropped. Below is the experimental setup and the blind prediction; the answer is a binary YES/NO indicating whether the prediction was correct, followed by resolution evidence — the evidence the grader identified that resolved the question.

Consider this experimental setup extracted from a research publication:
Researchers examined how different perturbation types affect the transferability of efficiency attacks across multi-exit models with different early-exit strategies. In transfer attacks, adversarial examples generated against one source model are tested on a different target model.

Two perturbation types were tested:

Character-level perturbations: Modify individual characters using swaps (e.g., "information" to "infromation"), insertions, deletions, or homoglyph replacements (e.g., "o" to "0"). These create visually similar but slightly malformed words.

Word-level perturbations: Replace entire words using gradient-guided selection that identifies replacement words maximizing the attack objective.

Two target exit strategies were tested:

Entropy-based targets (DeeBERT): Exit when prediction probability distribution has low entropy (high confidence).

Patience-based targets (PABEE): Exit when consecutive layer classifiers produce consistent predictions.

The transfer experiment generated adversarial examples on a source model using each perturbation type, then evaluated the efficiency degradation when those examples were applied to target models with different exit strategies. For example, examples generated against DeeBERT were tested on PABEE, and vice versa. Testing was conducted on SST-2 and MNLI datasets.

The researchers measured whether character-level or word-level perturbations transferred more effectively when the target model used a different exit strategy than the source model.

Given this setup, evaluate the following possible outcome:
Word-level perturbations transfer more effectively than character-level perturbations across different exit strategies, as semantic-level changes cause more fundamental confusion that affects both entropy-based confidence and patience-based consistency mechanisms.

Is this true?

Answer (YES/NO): NO